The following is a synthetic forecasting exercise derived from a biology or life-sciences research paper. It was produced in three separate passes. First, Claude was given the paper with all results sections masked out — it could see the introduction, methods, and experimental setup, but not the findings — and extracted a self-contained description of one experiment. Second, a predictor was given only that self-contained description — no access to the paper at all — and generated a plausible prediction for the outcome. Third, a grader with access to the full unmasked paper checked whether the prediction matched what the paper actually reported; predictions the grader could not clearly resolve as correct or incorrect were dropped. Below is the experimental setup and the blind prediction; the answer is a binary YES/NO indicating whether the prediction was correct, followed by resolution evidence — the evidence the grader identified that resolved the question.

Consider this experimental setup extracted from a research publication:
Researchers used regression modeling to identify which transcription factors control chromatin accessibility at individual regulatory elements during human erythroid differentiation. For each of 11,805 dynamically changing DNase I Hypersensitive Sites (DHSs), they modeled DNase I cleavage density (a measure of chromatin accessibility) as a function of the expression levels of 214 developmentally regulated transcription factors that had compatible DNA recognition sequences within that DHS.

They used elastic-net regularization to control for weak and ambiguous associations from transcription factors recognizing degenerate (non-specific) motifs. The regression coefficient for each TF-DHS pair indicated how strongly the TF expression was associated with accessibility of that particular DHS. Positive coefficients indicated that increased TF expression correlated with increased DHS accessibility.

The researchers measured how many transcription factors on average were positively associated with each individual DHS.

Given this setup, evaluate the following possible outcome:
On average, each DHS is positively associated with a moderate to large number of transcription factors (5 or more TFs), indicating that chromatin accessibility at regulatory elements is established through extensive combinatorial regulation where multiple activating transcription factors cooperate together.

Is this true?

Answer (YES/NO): NO